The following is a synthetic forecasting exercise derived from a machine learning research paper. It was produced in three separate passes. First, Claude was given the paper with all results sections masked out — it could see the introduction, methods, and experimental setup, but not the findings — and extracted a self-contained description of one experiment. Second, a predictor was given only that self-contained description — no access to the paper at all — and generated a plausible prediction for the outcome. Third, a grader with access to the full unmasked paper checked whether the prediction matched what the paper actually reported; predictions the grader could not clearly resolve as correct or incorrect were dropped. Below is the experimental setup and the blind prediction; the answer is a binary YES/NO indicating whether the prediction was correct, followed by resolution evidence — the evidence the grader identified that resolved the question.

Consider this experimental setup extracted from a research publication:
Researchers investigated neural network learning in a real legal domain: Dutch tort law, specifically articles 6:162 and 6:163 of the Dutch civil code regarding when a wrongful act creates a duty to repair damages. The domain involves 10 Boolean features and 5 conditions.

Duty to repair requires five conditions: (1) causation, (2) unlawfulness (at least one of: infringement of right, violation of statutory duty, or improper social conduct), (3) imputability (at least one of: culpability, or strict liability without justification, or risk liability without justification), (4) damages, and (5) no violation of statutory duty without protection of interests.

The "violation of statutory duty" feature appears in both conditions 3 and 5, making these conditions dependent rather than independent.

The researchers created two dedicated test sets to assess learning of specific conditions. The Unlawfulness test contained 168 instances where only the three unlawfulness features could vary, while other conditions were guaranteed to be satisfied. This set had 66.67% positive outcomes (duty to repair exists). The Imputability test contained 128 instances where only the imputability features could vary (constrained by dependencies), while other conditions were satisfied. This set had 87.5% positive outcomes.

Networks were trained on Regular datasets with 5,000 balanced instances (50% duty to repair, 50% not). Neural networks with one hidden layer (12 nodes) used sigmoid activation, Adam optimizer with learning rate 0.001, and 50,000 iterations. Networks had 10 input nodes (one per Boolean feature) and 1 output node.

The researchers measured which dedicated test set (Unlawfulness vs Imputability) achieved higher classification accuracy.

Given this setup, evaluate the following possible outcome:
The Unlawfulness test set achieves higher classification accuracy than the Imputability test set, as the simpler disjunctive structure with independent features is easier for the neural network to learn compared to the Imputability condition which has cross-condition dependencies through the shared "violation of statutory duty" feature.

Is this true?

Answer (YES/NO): NO